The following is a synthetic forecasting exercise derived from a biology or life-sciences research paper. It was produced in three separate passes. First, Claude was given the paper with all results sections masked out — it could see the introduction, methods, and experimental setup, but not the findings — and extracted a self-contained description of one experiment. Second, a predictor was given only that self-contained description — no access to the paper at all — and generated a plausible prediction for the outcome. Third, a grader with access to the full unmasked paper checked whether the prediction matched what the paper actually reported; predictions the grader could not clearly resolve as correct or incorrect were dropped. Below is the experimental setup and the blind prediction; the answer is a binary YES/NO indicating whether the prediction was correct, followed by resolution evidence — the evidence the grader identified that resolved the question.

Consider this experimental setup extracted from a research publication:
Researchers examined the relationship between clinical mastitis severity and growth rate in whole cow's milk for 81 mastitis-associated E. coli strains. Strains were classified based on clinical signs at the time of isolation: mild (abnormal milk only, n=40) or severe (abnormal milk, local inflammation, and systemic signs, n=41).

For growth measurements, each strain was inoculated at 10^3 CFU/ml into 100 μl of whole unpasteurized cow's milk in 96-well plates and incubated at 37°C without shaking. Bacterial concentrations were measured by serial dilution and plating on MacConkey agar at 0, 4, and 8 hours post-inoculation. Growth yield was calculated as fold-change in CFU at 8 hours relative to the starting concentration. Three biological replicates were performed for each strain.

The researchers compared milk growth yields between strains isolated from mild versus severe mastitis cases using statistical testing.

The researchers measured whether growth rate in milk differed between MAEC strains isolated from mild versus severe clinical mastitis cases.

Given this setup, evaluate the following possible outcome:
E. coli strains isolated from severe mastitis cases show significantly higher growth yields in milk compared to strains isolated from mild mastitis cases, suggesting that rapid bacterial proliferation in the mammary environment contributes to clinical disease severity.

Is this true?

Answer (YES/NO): NO